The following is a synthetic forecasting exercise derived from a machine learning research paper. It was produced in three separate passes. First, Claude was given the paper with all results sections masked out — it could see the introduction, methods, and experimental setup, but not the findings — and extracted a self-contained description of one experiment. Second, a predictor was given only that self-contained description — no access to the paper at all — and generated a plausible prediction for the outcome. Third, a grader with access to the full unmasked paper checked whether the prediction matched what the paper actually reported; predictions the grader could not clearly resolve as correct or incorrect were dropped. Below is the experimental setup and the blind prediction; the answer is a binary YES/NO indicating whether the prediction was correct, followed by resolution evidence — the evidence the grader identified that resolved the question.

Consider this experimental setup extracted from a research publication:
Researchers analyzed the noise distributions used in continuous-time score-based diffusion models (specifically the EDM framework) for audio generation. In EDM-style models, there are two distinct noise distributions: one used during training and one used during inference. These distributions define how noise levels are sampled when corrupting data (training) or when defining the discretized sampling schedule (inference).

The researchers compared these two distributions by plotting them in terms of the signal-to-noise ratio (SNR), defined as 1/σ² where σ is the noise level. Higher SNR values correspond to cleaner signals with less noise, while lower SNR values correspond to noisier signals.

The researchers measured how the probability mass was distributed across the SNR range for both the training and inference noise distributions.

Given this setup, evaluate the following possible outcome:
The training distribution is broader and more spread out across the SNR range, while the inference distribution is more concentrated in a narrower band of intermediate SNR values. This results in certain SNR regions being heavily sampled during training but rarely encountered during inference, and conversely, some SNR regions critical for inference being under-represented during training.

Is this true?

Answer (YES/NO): NO